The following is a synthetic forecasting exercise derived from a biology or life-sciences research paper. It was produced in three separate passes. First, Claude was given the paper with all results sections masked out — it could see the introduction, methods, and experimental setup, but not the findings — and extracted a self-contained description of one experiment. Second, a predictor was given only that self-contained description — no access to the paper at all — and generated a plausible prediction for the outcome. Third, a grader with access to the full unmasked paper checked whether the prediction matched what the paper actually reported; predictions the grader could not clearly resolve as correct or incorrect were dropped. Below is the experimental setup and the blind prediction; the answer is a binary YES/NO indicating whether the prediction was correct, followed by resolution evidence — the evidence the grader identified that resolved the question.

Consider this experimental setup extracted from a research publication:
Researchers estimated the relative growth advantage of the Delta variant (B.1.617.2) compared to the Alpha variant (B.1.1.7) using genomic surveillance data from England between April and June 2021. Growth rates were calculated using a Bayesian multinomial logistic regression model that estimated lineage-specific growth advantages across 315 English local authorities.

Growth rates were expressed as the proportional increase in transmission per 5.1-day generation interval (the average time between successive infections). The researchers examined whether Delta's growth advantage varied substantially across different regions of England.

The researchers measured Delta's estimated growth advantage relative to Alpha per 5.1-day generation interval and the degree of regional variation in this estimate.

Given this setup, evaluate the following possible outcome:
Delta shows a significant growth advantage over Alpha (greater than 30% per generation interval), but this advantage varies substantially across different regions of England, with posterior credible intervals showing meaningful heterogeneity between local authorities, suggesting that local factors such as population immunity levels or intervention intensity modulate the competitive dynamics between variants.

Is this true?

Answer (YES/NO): NO